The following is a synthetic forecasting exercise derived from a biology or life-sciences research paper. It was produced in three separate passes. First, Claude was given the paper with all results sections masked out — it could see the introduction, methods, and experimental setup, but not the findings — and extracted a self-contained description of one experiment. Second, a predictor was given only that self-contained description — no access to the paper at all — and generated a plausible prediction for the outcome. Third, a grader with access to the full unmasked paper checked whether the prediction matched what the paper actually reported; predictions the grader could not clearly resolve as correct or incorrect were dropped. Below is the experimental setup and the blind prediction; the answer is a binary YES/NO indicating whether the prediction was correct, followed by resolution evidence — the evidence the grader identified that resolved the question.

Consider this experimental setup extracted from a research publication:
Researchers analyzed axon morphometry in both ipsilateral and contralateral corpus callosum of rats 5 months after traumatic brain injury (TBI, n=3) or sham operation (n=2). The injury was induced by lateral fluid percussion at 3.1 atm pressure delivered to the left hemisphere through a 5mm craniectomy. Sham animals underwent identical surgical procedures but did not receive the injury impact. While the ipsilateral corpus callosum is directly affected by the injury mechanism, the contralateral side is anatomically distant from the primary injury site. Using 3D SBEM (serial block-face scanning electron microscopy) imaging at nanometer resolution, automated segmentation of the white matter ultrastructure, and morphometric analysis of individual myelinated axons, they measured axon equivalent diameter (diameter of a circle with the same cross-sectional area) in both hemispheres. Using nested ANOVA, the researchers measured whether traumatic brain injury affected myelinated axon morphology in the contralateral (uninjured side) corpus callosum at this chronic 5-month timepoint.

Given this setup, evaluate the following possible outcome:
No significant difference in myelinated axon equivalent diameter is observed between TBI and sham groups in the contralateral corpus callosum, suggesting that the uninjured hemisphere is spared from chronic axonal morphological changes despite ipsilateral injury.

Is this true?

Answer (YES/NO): YES